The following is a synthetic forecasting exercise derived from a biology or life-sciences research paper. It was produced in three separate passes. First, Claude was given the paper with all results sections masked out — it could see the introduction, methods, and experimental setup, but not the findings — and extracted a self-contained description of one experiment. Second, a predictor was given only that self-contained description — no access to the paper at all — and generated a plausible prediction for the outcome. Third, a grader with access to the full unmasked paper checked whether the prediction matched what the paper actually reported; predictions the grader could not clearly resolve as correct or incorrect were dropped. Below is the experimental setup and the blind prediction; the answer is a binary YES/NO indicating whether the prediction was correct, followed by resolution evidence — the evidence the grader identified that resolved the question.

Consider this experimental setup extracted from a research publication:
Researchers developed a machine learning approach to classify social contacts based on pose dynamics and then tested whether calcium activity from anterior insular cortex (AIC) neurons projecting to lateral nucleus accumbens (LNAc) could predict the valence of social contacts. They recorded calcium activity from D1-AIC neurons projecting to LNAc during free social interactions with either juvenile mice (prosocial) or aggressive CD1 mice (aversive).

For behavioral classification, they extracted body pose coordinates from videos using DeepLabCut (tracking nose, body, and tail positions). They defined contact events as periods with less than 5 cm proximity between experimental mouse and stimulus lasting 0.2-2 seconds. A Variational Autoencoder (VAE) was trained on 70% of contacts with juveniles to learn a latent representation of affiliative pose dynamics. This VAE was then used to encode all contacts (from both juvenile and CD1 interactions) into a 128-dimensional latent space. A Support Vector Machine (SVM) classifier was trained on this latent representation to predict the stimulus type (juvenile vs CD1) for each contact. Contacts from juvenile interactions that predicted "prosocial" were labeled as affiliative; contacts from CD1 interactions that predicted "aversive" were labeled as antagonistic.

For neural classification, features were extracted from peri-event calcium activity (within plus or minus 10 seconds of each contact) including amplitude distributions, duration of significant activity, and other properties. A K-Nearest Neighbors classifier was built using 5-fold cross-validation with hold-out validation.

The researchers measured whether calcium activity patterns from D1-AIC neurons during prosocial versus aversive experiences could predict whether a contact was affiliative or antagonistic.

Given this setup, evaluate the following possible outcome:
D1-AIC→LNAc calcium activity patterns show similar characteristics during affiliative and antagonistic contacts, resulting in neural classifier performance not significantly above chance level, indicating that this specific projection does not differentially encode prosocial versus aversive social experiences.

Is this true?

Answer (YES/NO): NO